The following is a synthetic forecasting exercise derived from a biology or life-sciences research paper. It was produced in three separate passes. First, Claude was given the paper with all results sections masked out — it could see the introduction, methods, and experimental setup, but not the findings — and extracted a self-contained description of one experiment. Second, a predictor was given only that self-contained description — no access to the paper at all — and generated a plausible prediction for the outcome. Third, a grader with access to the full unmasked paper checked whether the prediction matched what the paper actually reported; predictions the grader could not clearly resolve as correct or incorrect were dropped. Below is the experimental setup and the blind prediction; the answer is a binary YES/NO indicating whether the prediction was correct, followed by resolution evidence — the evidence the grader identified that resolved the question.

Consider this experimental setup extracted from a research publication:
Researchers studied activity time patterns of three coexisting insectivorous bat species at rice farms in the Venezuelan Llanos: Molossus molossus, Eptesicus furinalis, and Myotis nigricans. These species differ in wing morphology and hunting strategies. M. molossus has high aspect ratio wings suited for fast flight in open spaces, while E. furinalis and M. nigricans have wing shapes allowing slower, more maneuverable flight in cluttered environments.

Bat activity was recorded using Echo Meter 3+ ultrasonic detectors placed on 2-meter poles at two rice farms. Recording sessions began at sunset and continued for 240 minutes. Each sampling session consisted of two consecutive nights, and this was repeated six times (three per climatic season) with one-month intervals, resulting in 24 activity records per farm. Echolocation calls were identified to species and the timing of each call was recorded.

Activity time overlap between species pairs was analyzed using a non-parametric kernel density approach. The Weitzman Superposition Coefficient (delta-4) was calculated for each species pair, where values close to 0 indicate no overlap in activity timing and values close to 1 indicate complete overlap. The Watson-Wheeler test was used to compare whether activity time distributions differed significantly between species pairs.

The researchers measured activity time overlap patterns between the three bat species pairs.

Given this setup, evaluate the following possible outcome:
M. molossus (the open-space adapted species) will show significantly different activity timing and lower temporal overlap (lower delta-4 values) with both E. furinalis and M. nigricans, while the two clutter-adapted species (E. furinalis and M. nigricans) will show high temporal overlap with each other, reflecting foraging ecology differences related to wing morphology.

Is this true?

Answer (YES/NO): YES